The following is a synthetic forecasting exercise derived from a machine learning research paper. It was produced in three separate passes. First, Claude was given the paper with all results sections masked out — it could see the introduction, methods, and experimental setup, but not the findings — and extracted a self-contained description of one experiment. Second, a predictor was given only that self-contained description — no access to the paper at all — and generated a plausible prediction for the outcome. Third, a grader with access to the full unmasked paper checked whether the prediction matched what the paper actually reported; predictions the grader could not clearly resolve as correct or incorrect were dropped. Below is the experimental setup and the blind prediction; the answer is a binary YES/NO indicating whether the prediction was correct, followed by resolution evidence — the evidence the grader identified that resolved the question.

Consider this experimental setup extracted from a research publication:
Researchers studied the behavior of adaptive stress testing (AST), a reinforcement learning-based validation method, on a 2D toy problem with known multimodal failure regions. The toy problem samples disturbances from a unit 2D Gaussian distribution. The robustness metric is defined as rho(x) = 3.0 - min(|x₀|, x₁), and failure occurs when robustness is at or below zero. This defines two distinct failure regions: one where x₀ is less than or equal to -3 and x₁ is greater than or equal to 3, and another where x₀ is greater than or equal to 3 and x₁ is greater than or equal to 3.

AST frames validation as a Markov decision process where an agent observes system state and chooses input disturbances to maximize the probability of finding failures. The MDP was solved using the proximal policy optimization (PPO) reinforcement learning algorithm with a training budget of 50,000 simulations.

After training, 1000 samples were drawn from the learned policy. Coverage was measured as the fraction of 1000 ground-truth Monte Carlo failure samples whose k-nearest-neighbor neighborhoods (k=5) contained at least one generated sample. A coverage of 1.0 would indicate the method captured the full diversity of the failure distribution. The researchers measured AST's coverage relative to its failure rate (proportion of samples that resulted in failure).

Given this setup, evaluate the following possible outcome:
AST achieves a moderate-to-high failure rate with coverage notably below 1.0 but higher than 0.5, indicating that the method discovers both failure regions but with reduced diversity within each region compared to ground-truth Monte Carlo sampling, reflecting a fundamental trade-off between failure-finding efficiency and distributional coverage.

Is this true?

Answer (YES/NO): NO